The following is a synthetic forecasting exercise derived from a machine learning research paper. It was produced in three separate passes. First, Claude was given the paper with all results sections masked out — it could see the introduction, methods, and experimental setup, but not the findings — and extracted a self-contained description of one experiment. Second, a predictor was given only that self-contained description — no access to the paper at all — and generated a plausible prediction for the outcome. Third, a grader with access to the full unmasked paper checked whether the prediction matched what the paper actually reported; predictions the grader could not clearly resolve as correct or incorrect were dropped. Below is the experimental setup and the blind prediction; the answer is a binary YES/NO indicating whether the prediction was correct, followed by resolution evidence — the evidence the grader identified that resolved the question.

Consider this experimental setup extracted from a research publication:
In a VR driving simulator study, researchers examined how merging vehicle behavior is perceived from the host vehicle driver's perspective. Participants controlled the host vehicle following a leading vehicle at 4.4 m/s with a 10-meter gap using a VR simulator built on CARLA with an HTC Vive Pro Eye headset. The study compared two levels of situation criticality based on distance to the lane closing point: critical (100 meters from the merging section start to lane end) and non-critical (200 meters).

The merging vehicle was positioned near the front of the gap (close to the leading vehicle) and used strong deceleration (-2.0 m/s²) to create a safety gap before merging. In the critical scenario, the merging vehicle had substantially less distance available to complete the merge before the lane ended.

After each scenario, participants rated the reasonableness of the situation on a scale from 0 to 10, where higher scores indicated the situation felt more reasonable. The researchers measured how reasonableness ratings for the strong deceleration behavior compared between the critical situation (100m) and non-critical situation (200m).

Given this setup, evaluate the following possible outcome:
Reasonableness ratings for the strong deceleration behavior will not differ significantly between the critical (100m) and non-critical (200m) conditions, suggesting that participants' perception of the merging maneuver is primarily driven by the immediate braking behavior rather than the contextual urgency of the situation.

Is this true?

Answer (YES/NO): YES